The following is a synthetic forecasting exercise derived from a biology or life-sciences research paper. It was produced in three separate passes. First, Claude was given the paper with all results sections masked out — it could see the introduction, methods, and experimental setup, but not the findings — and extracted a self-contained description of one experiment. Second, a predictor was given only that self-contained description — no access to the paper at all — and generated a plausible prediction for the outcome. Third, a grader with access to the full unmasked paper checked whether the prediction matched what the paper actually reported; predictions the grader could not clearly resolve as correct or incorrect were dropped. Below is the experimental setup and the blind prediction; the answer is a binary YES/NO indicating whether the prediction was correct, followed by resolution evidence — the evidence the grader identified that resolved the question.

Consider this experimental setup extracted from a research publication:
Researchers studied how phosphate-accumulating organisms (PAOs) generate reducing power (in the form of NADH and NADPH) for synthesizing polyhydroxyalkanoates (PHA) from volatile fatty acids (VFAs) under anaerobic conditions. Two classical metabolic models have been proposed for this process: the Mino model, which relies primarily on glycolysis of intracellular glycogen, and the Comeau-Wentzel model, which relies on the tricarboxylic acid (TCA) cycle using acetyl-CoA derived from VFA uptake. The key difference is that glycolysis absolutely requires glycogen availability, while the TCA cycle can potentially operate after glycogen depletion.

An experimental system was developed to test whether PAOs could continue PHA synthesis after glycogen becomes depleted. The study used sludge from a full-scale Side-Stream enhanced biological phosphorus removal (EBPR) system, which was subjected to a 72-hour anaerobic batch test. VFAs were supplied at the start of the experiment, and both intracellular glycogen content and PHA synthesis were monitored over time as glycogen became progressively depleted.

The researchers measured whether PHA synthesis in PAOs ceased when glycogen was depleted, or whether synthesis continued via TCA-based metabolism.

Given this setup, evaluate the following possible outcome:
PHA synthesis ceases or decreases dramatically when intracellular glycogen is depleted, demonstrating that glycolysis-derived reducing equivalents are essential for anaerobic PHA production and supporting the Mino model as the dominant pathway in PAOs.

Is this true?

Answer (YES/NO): NO